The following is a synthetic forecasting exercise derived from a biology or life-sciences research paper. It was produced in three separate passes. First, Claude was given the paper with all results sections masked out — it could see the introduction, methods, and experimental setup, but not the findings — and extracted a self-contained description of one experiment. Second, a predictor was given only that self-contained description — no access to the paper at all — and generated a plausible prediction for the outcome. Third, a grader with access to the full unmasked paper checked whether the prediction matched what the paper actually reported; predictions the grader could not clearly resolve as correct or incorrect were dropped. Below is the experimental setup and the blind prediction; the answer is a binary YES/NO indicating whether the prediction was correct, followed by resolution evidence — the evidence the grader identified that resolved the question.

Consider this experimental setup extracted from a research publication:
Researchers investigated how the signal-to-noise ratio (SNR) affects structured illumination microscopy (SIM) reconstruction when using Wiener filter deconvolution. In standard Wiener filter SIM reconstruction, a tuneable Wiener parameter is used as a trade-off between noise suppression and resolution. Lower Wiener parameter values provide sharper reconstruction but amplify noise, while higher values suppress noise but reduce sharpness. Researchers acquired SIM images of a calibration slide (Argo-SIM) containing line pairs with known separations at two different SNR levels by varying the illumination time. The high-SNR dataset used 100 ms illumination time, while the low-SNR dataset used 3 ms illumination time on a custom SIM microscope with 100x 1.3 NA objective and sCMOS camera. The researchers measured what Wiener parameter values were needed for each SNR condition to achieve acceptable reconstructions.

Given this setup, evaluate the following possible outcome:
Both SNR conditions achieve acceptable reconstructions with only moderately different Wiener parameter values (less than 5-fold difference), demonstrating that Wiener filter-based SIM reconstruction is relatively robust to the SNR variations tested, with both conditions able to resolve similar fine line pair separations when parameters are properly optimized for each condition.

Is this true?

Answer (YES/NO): NO